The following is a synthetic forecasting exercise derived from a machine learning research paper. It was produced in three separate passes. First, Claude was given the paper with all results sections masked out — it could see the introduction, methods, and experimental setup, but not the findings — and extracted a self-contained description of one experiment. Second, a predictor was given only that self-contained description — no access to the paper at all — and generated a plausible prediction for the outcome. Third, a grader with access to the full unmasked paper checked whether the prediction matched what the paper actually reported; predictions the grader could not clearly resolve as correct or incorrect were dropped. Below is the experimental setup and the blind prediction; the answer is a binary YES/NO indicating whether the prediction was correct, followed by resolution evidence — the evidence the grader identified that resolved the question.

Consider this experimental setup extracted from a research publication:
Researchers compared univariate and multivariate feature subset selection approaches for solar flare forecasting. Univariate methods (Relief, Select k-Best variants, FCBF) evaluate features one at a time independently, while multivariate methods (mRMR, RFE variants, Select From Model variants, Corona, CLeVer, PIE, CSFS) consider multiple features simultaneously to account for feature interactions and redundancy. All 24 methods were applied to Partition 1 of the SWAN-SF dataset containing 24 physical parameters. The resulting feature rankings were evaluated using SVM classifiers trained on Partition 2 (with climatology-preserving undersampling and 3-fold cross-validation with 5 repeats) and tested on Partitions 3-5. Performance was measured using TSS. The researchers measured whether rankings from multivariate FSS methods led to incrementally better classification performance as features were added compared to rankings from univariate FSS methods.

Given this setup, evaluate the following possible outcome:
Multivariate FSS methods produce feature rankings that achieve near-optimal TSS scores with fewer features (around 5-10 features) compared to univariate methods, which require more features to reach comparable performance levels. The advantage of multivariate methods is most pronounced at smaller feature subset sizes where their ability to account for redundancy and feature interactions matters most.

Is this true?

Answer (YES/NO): NO